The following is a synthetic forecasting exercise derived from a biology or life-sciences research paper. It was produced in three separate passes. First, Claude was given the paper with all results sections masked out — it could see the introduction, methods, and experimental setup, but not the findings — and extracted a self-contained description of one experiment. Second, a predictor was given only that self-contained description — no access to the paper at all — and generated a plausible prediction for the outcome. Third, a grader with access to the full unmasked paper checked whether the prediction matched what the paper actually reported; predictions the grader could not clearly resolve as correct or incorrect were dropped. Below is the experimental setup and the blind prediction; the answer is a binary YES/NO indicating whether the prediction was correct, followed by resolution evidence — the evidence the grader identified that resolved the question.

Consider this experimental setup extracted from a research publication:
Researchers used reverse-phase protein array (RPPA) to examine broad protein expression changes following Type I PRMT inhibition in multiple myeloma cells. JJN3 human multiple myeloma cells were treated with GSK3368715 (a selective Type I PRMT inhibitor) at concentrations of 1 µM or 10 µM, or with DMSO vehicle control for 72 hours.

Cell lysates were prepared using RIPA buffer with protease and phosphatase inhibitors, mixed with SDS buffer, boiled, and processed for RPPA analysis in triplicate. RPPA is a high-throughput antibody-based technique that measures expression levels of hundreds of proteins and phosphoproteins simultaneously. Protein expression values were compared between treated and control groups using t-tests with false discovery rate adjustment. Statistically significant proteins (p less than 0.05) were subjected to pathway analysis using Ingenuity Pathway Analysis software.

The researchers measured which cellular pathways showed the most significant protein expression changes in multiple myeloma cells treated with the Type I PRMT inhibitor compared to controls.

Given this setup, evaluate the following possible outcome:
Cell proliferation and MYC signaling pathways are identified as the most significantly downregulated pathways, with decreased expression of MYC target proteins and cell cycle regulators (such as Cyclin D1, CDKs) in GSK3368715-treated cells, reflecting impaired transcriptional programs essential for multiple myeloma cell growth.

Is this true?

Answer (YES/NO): NO